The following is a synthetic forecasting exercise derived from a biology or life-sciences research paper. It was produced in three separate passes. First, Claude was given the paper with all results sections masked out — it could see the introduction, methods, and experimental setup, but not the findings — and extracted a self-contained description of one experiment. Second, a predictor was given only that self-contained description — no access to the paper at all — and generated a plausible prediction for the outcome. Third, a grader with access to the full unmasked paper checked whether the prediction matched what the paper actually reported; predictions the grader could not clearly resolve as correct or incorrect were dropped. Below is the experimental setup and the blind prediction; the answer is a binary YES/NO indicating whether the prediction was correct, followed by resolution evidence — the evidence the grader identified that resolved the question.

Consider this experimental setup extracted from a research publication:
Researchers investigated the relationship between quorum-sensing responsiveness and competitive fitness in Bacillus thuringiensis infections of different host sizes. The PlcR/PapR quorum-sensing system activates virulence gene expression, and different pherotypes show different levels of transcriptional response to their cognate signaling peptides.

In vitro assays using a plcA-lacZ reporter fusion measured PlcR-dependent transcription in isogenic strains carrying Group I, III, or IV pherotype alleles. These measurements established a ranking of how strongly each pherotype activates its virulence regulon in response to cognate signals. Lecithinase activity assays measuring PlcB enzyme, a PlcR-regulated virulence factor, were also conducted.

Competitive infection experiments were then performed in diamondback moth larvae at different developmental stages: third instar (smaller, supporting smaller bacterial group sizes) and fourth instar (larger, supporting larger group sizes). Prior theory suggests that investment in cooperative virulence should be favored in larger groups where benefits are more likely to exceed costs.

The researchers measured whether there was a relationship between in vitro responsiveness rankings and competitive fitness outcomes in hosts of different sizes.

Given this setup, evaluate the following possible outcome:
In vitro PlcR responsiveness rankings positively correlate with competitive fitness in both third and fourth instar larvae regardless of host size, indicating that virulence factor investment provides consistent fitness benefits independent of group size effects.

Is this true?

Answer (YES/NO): NO